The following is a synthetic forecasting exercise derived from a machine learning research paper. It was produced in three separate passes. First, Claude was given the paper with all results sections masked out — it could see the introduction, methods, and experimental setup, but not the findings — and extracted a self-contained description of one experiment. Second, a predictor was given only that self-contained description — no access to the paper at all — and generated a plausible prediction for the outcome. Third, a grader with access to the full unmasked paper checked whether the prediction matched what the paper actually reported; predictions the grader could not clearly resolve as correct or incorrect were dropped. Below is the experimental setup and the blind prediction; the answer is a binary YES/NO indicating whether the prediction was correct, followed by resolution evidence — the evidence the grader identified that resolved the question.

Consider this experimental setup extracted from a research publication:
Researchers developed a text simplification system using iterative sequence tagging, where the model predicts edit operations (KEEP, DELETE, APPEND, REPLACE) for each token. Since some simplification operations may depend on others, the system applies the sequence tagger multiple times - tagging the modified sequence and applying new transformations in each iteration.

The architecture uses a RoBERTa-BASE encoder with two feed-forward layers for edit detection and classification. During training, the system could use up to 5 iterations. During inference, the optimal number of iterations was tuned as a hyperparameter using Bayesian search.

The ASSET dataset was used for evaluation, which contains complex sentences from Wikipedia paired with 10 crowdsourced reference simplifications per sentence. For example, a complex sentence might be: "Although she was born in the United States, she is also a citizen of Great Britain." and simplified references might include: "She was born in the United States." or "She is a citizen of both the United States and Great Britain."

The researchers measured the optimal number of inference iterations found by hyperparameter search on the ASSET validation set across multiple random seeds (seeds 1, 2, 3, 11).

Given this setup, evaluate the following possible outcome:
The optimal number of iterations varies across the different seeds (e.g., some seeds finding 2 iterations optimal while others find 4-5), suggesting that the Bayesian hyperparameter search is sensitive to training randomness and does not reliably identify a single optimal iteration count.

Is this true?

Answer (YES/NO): NO